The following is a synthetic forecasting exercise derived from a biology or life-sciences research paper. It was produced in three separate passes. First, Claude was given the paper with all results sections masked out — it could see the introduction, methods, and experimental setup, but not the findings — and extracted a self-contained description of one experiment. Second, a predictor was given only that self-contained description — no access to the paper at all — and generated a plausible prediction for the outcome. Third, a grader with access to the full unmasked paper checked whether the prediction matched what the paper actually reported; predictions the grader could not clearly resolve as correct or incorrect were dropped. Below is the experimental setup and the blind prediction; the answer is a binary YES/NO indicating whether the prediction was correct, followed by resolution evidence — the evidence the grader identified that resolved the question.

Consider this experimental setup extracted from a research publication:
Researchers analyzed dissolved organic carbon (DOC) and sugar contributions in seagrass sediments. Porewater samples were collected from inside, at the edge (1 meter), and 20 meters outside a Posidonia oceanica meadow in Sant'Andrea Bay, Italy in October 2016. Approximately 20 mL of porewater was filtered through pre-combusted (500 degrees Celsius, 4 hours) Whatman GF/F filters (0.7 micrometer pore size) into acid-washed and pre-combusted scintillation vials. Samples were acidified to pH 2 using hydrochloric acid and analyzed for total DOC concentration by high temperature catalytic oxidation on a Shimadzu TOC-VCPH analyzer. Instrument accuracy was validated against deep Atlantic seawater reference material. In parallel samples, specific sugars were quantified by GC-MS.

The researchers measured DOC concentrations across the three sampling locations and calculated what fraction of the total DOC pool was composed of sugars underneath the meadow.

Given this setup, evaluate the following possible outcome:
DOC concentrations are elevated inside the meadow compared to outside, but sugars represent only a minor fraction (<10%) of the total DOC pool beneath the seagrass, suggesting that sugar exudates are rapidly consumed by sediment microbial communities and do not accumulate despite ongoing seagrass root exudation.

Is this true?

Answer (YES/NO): NO